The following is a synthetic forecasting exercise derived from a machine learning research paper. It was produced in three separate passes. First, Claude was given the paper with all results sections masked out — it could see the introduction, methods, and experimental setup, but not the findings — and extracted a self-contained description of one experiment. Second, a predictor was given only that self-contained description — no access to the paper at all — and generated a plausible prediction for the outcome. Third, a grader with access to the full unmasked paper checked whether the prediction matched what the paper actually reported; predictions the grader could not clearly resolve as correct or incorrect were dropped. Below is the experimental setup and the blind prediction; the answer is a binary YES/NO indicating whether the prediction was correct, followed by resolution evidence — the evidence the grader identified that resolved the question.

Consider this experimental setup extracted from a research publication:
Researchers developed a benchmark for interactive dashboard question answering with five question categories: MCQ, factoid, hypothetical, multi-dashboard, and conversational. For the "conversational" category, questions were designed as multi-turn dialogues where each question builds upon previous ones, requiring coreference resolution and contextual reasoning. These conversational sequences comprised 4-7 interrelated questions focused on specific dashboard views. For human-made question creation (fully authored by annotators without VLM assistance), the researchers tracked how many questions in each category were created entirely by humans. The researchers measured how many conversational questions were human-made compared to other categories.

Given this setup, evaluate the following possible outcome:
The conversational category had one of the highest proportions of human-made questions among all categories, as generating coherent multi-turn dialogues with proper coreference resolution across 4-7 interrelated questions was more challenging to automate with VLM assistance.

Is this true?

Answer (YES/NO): NO